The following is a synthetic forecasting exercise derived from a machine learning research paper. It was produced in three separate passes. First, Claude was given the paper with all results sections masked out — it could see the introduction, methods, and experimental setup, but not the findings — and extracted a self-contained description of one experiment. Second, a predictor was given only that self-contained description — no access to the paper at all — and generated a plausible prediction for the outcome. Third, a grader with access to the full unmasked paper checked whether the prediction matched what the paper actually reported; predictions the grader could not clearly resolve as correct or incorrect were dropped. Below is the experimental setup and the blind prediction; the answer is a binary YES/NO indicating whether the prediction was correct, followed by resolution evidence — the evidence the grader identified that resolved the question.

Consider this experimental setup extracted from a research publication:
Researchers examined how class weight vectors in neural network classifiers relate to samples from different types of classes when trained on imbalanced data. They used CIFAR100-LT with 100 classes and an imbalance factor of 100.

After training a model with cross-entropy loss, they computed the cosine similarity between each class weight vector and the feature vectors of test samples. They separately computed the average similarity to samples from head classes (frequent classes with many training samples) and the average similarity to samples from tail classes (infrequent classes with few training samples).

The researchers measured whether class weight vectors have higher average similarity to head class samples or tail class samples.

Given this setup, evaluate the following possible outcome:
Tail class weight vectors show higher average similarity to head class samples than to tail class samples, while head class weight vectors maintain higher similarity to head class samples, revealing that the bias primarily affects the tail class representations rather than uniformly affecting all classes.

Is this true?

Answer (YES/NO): NO